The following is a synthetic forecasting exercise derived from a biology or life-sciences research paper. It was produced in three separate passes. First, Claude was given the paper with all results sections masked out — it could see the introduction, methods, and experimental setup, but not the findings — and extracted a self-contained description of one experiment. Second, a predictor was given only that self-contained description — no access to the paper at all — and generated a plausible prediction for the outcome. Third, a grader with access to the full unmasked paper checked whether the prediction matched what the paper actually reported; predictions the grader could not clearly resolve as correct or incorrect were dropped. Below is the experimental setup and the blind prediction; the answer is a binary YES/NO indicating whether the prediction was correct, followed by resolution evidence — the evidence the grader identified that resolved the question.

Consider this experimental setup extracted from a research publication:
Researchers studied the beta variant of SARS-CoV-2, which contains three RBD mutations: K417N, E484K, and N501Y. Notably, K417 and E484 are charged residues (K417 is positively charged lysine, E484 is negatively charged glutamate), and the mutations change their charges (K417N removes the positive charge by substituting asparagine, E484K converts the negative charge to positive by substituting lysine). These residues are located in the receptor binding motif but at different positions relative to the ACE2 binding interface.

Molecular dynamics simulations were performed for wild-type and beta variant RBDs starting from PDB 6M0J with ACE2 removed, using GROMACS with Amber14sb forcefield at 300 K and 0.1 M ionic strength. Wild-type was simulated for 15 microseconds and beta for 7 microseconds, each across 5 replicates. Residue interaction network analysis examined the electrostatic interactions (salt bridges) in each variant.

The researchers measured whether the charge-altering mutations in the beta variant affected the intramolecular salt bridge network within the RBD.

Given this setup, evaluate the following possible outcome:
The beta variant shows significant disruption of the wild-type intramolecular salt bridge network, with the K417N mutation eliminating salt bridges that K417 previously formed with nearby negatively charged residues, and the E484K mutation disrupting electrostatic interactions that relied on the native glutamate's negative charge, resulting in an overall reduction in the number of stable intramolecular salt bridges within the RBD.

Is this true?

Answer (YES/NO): NO